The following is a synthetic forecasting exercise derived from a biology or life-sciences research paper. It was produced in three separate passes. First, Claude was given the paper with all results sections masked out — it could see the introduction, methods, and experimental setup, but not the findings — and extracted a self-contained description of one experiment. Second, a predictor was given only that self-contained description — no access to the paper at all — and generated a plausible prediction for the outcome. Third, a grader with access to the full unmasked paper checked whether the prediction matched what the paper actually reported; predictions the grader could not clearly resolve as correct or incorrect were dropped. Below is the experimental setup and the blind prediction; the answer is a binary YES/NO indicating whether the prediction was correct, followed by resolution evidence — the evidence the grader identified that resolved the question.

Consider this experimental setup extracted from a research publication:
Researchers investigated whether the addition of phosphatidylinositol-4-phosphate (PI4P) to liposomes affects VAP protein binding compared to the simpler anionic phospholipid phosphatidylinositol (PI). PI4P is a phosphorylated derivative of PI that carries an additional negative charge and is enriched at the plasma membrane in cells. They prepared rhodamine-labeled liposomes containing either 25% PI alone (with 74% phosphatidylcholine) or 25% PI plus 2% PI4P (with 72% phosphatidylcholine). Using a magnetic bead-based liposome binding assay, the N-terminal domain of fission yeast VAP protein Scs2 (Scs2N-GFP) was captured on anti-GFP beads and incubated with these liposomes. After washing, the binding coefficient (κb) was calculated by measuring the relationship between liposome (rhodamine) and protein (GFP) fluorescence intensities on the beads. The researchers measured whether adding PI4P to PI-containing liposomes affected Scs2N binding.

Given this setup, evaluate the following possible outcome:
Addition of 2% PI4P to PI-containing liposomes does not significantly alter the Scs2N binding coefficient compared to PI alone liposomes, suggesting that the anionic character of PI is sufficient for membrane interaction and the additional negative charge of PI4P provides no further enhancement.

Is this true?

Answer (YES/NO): NO